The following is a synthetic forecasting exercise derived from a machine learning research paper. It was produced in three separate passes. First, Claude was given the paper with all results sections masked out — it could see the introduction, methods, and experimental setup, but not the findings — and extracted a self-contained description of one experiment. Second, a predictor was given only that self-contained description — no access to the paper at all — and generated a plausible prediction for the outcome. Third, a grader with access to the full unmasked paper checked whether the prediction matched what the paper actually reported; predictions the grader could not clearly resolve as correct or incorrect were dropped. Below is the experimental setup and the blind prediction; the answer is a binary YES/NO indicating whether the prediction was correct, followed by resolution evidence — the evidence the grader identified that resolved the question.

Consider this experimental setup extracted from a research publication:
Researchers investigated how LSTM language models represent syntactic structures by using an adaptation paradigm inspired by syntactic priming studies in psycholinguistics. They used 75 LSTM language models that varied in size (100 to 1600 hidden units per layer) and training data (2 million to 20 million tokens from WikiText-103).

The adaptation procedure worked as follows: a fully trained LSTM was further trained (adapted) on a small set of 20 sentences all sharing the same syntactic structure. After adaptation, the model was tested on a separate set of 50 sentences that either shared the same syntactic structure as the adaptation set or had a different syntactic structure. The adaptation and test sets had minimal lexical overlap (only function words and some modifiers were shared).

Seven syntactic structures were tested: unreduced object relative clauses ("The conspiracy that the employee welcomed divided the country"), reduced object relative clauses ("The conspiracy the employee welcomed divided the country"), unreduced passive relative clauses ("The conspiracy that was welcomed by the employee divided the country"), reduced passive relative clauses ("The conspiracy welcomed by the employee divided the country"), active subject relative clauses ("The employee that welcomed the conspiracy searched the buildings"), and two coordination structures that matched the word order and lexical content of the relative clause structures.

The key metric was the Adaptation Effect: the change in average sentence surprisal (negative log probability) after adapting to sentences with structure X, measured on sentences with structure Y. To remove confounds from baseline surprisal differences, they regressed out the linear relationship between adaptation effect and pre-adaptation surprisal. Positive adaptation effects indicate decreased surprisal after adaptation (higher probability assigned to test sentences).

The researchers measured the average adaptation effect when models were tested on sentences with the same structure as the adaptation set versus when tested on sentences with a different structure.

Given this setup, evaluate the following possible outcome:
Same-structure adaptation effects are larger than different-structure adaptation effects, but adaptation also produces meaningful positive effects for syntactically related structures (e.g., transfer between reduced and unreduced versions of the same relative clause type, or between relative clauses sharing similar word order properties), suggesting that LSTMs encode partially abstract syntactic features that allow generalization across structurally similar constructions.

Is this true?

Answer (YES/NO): YES